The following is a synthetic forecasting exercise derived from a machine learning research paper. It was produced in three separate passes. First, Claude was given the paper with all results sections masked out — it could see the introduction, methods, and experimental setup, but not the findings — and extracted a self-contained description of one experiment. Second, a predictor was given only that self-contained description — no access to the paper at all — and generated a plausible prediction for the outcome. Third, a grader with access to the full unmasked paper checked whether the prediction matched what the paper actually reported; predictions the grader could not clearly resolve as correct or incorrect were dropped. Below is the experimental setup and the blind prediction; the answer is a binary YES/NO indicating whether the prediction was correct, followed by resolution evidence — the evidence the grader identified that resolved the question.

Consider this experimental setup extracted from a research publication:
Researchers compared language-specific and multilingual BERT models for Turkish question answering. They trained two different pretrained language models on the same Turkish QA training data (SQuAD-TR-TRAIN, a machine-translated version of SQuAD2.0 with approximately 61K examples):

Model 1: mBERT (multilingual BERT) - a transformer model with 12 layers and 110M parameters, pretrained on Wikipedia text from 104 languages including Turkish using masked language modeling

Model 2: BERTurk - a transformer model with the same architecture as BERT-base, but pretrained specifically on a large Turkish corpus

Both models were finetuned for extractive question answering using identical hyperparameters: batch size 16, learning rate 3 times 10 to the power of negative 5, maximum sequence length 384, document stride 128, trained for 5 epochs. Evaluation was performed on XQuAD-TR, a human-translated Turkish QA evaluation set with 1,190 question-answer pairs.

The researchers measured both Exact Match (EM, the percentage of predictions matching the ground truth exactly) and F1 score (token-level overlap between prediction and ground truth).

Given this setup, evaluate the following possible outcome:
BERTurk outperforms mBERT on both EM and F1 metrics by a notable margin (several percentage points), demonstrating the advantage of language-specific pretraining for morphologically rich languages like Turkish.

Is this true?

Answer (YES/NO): NO